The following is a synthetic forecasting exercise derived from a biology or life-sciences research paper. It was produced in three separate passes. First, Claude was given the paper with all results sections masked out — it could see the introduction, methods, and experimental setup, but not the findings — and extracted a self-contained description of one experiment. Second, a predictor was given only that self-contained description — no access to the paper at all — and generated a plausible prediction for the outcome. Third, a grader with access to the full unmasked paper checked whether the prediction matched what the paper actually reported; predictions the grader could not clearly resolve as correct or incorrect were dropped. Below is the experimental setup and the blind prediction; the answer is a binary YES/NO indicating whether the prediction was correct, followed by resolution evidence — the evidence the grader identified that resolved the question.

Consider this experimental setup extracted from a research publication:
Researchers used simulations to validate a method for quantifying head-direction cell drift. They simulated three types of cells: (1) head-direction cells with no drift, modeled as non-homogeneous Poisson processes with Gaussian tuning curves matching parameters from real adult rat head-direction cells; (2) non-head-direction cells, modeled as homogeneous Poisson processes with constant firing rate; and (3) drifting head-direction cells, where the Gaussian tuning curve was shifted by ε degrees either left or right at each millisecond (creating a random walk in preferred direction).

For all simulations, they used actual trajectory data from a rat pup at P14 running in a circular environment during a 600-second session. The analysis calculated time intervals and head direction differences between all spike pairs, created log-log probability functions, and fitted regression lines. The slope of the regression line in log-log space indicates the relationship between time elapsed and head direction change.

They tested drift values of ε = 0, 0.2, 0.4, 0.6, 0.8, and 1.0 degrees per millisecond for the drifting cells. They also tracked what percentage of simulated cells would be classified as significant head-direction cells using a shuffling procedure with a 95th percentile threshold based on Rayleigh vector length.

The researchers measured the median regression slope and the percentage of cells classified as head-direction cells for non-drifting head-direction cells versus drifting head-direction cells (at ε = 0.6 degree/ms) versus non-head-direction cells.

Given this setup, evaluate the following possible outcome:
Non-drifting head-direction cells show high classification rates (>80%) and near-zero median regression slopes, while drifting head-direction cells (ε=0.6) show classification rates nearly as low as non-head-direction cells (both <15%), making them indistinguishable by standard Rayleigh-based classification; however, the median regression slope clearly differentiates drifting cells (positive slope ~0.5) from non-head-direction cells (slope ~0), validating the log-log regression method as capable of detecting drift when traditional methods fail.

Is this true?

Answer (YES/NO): NO